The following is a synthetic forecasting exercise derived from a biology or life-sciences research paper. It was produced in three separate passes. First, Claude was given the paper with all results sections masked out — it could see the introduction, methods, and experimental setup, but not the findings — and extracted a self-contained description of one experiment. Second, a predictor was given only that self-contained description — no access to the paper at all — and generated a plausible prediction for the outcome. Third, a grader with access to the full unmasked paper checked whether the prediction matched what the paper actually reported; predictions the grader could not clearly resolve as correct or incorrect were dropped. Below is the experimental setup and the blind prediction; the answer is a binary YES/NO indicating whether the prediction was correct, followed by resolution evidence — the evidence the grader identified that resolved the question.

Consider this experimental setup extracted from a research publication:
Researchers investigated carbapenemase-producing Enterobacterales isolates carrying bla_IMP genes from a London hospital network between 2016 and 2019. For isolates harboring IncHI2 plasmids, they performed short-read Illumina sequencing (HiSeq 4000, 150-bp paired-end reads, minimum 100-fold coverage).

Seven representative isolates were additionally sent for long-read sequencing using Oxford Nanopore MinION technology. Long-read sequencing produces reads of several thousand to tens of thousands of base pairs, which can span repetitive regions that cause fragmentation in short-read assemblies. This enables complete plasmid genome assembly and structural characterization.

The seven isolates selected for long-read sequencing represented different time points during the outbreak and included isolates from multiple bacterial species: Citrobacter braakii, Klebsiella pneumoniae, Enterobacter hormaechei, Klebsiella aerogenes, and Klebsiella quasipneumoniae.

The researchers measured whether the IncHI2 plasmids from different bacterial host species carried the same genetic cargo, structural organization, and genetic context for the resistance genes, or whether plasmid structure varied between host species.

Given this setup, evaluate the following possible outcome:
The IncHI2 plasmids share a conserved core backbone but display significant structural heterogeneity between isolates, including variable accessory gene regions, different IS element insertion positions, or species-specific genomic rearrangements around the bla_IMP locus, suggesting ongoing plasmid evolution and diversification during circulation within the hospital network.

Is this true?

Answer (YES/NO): YES